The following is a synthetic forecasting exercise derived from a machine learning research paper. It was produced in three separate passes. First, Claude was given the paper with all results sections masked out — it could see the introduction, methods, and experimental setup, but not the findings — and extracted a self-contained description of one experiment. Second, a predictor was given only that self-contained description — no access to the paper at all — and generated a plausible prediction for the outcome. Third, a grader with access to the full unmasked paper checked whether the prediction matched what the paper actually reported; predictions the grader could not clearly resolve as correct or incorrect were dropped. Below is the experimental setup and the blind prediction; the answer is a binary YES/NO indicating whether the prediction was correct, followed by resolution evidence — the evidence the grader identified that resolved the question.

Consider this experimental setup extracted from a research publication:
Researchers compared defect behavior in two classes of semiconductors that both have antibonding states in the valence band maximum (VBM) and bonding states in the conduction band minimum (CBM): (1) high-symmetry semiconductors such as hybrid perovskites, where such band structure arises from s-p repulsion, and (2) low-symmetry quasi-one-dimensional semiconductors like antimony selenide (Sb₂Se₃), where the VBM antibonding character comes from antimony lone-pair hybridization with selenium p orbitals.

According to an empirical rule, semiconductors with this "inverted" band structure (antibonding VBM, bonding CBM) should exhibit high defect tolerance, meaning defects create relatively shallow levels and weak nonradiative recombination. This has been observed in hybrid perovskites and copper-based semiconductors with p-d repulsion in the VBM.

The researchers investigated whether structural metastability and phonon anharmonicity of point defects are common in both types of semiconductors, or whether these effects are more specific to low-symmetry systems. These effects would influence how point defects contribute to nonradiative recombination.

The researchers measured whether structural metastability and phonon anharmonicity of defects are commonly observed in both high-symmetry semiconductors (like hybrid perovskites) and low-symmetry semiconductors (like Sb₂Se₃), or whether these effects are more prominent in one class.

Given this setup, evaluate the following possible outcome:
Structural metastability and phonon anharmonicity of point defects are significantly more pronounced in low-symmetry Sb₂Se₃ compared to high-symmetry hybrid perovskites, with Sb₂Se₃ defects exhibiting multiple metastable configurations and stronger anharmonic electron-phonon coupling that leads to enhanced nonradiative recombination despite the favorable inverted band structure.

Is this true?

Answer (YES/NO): YES